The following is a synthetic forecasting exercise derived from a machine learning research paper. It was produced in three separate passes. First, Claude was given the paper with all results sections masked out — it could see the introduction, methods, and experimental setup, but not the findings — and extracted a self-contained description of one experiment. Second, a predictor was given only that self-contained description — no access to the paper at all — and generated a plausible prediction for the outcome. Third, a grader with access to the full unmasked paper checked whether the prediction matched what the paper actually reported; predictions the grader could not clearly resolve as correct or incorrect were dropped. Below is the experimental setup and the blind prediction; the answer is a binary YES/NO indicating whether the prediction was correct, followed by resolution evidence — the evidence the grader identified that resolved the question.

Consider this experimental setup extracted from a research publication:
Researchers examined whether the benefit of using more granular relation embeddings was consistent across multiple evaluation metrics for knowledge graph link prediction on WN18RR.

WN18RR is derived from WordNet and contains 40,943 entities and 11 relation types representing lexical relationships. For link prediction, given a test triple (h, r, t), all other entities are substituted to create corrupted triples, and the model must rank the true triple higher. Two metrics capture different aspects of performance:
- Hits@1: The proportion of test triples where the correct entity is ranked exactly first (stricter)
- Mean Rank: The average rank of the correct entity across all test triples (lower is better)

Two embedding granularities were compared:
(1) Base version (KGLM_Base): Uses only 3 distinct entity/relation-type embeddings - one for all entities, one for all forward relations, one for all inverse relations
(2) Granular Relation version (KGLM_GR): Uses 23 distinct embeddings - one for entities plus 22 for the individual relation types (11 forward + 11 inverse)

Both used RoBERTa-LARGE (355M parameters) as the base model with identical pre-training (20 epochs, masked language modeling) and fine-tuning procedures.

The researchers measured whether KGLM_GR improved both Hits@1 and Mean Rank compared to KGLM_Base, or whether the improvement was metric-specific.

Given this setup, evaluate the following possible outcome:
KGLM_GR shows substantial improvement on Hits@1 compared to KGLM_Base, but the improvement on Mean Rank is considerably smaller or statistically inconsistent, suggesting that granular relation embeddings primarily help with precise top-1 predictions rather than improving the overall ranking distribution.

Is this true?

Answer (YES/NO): NO